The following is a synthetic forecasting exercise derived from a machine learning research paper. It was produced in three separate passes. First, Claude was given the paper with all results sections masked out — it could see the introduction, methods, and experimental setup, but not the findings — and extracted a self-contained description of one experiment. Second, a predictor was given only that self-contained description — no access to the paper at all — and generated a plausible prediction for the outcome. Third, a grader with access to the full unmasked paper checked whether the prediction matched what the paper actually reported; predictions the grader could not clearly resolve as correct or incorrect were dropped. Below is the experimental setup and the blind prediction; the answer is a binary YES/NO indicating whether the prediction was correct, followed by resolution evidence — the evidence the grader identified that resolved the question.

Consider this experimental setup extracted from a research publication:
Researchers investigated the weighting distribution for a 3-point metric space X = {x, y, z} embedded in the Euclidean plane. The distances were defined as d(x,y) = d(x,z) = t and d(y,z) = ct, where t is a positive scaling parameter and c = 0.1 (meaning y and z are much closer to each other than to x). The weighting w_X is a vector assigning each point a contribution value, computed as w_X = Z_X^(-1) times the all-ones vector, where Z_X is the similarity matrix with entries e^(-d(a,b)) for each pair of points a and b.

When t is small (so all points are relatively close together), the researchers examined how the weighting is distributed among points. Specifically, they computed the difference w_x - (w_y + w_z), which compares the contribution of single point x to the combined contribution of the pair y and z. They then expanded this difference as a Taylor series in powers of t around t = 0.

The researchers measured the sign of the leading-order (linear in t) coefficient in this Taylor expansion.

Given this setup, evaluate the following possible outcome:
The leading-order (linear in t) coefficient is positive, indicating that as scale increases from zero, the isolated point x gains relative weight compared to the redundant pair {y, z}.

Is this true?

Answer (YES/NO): NO